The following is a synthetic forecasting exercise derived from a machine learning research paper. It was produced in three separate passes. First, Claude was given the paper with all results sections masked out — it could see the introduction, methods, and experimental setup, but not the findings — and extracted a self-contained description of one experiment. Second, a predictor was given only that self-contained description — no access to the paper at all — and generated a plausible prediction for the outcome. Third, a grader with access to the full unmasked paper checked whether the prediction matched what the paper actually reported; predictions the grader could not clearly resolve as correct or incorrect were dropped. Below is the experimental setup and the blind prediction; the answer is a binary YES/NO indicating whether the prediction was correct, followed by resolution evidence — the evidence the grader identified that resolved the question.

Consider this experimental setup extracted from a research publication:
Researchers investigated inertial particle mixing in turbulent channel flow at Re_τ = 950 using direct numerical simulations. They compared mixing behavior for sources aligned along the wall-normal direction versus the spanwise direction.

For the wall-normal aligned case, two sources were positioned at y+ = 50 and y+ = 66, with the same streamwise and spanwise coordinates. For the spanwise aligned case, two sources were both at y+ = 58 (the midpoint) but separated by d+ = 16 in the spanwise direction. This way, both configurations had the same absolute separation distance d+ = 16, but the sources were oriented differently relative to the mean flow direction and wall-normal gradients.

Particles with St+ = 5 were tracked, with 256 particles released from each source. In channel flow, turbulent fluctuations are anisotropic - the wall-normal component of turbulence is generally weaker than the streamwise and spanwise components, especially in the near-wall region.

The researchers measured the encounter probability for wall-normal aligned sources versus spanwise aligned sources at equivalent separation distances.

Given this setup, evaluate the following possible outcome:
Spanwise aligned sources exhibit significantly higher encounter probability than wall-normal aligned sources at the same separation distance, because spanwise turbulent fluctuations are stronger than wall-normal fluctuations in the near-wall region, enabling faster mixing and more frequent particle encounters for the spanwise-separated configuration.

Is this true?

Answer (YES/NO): NO